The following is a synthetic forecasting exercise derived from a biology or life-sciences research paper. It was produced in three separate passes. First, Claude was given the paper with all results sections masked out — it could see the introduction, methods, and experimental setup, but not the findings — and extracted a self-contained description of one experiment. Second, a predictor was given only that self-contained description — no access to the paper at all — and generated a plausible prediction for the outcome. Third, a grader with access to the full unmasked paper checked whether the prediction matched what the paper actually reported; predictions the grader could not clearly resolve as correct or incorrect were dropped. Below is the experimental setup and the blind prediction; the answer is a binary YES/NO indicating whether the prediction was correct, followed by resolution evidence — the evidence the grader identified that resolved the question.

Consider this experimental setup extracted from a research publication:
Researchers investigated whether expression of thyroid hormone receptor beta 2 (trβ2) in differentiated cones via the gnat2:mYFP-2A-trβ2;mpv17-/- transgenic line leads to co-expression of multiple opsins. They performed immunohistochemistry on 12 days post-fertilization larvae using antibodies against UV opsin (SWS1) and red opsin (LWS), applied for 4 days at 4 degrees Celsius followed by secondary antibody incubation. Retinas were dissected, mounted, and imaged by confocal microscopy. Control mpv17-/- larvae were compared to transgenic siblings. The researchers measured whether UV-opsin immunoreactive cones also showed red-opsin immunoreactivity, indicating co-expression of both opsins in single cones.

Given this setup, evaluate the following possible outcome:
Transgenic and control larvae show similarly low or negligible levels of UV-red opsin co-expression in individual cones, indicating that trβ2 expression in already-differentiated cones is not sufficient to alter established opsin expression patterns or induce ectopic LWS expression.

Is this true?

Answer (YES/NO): NO